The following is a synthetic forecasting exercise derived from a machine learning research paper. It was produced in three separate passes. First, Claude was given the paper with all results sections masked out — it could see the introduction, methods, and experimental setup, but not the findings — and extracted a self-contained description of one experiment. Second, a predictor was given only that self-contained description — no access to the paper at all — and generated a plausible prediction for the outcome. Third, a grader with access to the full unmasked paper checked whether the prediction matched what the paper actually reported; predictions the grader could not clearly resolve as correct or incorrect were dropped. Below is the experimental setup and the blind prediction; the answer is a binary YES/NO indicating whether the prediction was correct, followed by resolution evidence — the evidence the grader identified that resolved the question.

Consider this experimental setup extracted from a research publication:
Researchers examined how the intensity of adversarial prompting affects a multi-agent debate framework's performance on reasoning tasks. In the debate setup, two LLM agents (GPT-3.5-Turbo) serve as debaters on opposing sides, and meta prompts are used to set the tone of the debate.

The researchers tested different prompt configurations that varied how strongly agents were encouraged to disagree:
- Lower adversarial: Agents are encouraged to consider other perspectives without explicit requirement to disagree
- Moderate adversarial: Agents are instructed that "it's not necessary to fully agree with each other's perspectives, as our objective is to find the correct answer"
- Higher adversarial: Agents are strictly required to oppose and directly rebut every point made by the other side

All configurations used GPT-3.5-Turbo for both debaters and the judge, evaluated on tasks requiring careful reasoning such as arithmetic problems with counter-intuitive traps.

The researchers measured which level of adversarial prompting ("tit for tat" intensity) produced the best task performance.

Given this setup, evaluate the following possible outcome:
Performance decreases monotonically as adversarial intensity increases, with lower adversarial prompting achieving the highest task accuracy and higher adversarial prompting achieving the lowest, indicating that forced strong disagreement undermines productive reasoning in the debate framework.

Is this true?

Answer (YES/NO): NO